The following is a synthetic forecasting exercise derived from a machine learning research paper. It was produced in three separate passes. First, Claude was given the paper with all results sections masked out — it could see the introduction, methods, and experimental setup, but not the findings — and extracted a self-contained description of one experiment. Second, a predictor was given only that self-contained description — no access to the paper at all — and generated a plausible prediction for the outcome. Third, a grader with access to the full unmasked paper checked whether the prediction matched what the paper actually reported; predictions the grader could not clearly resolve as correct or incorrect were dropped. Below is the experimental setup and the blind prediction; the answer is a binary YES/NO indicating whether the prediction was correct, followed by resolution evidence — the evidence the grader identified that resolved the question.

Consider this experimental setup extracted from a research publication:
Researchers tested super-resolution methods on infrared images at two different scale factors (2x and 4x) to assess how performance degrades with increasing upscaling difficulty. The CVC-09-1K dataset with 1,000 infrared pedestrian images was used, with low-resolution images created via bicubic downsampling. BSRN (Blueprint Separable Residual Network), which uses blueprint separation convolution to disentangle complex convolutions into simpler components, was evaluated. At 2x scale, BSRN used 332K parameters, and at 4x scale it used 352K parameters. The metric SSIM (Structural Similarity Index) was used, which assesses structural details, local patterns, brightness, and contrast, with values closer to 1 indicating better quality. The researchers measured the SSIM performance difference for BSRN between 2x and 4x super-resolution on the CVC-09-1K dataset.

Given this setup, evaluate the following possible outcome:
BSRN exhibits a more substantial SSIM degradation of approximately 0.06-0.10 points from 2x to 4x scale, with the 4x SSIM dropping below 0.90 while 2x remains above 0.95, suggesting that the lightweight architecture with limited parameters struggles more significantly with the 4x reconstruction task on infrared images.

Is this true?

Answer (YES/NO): NO